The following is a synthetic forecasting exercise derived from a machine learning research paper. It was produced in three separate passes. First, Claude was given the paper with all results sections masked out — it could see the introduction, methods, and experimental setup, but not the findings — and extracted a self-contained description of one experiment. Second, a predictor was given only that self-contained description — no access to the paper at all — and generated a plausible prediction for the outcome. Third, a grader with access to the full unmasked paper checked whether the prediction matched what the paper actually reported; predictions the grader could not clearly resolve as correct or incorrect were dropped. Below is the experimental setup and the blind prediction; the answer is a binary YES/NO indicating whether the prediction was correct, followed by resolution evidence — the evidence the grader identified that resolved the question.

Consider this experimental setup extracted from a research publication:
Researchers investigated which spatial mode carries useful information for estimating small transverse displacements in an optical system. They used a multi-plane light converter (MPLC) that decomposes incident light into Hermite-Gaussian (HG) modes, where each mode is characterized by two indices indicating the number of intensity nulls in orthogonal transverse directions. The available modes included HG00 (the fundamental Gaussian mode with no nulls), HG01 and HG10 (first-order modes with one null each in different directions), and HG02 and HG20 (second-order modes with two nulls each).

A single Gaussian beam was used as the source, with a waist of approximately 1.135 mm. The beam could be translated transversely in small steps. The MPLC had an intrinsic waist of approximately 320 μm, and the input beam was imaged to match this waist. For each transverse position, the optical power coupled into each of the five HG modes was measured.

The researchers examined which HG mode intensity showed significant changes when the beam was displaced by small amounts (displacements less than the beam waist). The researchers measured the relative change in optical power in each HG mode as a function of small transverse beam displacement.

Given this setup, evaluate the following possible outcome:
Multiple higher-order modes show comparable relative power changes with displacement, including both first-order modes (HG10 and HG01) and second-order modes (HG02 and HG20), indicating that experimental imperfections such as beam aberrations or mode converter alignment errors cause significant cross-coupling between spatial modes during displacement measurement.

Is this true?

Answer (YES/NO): NO